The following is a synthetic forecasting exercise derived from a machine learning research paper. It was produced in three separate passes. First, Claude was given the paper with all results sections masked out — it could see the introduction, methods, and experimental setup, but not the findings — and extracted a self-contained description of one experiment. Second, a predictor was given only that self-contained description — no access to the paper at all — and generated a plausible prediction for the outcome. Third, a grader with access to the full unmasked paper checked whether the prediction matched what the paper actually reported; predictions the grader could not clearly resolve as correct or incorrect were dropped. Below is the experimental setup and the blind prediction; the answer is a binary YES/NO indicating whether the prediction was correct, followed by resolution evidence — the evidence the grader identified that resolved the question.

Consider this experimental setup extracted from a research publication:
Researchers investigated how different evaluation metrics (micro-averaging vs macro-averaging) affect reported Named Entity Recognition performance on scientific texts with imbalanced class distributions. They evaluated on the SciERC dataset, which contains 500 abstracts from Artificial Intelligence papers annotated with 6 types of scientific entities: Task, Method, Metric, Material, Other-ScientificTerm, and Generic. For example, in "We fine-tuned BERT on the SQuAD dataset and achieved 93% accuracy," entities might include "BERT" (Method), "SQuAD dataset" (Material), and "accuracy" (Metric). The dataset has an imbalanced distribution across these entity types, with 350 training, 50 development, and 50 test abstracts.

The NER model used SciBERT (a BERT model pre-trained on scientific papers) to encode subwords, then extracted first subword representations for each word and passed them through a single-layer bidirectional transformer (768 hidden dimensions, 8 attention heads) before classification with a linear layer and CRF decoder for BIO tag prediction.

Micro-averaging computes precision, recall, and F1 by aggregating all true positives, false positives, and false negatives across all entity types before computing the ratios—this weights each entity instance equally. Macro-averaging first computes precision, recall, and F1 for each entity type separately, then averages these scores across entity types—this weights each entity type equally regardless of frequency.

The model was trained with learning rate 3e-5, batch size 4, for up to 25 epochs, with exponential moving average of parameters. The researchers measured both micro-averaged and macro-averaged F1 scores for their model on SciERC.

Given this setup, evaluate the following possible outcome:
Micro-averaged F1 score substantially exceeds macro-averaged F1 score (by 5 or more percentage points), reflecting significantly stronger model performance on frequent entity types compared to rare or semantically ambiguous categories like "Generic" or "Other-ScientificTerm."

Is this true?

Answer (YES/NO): NO